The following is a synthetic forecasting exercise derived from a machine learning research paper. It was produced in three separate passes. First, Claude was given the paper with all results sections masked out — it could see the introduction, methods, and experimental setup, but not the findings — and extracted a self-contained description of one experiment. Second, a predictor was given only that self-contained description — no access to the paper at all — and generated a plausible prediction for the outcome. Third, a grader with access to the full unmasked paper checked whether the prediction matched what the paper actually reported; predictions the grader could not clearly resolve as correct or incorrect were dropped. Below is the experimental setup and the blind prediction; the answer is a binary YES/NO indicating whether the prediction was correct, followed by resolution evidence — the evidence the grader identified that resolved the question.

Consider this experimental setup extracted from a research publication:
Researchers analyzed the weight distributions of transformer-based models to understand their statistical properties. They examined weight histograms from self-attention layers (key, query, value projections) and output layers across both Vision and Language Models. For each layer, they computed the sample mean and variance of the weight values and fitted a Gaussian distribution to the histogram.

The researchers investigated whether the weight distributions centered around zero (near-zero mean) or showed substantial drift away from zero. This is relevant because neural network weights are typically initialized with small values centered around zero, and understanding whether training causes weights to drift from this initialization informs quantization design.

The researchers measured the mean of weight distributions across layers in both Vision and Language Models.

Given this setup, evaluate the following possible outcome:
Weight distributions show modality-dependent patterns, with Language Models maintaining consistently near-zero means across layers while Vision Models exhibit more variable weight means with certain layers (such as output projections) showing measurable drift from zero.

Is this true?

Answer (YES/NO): NO